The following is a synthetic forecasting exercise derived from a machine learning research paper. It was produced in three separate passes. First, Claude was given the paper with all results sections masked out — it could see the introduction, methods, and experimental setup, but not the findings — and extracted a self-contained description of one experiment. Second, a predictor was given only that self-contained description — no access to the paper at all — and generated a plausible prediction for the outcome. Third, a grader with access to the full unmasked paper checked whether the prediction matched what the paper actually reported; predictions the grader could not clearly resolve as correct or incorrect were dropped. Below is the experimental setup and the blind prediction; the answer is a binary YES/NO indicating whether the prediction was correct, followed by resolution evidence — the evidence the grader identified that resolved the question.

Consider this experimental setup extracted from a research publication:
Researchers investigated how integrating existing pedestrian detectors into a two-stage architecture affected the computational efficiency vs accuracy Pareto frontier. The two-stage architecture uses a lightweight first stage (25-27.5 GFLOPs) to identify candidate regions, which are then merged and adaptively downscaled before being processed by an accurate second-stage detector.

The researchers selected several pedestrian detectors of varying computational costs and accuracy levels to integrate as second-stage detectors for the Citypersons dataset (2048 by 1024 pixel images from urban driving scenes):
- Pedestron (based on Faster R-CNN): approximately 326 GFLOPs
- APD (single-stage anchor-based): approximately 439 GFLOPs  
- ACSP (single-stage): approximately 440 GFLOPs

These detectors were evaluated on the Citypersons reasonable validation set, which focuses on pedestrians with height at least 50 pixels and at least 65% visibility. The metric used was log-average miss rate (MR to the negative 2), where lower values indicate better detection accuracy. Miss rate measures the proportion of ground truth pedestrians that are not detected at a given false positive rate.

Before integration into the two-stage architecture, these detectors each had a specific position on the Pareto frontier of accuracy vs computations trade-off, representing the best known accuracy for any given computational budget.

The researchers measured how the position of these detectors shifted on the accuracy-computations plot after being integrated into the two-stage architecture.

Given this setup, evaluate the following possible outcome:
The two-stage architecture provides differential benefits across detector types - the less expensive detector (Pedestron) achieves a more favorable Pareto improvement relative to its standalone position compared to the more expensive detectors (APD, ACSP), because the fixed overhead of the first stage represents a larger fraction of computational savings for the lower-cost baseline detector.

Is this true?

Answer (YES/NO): NO